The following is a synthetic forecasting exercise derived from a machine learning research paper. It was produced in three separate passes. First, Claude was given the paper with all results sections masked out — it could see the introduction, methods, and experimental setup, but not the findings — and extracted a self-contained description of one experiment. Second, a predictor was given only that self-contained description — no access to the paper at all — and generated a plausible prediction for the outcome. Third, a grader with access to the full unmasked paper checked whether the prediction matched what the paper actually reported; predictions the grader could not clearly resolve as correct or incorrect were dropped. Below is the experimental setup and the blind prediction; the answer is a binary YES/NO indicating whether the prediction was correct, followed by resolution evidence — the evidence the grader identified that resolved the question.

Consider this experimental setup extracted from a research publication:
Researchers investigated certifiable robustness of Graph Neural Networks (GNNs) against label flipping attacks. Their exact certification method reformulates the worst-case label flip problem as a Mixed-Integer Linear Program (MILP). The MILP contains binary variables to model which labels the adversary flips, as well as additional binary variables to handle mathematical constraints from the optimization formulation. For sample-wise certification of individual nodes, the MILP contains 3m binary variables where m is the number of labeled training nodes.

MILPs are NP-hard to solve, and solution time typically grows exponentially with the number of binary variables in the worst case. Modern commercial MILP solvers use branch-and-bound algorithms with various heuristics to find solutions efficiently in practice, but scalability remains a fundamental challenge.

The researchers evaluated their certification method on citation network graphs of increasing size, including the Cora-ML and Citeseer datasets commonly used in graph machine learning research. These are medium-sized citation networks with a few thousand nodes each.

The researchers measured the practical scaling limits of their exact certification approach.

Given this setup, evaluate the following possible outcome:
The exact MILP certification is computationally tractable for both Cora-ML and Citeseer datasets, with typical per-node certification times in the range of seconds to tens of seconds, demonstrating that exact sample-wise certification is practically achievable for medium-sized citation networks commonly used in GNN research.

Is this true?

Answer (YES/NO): NO